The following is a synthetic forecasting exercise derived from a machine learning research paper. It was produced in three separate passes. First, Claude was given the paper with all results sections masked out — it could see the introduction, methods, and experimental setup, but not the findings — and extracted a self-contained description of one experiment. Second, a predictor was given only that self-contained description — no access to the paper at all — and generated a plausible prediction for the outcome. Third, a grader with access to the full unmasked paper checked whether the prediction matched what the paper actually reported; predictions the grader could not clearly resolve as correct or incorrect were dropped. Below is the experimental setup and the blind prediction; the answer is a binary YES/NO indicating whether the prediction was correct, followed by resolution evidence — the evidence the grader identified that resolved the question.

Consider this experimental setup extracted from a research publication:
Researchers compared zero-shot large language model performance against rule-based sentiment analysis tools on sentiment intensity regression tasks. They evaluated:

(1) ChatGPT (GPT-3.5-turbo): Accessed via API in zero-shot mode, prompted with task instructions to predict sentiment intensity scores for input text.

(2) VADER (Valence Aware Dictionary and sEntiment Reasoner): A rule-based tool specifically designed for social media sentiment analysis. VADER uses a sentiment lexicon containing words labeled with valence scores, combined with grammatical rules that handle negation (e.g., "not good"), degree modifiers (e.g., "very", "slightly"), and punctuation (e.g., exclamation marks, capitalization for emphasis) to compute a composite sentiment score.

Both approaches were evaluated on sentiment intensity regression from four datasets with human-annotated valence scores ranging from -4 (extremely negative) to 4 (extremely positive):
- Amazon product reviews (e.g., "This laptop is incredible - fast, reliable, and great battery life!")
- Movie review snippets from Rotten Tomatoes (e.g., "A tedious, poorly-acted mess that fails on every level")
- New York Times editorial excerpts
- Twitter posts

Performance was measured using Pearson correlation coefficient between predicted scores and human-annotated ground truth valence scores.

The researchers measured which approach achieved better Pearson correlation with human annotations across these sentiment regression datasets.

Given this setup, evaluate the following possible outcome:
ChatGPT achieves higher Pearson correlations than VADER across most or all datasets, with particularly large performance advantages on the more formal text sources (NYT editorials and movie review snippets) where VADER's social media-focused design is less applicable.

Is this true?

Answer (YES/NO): NO